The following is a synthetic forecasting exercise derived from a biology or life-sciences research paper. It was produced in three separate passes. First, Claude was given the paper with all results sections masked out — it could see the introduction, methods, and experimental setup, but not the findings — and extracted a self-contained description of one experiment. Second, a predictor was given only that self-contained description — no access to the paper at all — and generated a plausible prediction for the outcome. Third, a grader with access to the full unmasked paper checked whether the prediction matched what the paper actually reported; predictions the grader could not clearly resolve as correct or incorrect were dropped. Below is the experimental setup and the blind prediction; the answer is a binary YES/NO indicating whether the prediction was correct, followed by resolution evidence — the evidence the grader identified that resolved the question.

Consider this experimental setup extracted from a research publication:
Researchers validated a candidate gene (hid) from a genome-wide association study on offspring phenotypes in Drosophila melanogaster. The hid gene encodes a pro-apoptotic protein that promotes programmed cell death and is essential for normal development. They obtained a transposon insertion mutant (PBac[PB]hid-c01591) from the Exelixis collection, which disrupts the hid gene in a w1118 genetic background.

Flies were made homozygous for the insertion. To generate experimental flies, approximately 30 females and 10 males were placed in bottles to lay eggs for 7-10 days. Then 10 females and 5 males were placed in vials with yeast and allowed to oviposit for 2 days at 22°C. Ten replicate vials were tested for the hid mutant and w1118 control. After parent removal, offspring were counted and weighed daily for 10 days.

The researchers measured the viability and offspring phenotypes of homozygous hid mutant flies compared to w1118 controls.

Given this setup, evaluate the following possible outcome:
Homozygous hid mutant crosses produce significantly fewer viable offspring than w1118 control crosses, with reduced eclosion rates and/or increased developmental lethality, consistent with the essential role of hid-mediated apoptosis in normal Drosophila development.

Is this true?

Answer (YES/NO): YES